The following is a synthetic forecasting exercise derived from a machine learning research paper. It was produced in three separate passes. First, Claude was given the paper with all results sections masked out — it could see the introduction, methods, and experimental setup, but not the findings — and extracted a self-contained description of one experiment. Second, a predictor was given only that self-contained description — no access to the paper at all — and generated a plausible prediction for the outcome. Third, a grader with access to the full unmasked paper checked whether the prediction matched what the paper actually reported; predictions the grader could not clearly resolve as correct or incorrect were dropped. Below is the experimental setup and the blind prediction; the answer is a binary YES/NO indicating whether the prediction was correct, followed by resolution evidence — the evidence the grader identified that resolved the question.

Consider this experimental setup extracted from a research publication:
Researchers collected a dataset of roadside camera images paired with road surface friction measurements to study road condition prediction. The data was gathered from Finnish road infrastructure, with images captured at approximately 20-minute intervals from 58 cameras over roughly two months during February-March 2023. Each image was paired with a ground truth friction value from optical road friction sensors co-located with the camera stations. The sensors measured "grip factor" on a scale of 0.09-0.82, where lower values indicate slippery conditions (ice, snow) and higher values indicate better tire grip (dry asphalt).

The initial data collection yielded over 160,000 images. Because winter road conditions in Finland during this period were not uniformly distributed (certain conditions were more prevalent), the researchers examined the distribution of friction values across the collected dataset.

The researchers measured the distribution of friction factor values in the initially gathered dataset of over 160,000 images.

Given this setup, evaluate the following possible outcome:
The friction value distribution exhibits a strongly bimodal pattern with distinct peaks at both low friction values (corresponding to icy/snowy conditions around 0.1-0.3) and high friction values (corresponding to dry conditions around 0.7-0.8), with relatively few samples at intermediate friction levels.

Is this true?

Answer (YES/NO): NO